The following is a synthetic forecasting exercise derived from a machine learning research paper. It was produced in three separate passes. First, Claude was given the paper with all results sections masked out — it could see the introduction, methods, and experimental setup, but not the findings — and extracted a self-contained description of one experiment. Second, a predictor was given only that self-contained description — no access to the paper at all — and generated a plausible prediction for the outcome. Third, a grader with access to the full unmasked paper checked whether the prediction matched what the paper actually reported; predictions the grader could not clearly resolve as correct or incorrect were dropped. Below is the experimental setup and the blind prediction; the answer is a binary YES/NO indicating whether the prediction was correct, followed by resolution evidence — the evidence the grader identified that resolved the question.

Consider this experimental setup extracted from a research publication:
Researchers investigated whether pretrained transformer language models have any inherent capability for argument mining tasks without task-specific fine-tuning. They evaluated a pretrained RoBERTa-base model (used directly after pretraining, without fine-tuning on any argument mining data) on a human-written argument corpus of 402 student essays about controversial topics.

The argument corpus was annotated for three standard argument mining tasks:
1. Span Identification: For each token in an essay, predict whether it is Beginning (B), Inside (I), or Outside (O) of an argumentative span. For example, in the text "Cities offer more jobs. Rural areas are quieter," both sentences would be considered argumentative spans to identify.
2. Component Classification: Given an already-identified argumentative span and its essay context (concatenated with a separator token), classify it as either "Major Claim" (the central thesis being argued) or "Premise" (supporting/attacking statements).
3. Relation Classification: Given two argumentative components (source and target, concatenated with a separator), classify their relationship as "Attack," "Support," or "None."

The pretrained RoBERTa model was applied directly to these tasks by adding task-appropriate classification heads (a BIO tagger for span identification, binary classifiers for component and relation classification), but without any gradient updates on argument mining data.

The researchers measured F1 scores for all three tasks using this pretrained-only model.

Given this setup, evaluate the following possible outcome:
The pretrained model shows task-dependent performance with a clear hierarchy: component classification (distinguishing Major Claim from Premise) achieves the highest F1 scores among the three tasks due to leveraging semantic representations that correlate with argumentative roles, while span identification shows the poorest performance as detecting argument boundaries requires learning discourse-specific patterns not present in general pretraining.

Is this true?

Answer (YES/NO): YES